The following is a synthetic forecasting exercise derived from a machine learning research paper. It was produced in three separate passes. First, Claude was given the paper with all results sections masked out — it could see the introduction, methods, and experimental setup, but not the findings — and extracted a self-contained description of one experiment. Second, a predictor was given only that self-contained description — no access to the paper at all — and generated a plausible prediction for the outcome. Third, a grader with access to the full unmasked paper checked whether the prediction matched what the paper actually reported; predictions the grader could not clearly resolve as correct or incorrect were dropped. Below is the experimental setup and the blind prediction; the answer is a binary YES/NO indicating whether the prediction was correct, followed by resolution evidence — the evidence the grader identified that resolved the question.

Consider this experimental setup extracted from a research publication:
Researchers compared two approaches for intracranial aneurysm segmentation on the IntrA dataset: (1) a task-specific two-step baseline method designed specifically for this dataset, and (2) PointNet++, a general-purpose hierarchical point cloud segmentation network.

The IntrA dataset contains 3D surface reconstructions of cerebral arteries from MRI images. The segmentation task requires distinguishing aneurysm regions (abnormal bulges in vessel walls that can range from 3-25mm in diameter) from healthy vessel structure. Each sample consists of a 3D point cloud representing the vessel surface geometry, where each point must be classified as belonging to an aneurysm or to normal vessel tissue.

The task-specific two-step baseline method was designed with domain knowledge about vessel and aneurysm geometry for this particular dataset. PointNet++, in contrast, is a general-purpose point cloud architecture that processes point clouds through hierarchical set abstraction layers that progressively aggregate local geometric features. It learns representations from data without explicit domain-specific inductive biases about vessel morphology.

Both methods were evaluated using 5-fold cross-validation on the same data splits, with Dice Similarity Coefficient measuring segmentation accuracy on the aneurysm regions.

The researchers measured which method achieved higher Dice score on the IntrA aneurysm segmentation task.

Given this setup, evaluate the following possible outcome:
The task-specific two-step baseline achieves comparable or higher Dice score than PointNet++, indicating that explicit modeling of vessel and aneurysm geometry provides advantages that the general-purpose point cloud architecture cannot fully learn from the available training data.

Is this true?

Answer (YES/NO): YES